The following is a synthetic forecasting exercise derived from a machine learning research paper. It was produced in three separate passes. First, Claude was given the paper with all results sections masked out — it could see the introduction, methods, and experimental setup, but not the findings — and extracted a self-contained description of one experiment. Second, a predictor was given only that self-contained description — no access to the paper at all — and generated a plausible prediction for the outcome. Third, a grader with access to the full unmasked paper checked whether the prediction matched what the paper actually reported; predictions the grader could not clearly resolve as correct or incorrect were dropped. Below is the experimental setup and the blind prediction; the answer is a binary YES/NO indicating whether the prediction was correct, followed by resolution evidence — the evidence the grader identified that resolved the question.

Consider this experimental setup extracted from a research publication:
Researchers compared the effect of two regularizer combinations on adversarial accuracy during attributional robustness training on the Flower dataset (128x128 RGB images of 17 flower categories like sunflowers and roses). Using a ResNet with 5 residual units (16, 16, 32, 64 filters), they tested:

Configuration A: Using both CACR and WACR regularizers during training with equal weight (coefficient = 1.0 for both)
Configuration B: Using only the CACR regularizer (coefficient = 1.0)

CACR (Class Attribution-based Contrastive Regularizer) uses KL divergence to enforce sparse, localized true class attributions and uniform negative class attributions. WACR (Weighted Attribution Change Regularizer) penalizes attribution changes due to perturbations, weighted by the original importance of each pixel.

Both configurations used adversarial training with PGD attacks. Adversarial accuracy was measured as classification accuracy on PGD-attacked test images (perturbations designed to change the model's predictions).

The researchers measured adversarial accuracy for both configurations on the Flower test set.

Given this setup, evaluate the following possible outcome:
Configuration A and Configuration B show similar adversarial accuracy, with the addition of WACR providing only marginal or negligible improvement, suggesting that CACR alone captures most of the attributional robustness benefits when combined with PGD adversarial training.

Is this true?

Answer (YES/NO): NO